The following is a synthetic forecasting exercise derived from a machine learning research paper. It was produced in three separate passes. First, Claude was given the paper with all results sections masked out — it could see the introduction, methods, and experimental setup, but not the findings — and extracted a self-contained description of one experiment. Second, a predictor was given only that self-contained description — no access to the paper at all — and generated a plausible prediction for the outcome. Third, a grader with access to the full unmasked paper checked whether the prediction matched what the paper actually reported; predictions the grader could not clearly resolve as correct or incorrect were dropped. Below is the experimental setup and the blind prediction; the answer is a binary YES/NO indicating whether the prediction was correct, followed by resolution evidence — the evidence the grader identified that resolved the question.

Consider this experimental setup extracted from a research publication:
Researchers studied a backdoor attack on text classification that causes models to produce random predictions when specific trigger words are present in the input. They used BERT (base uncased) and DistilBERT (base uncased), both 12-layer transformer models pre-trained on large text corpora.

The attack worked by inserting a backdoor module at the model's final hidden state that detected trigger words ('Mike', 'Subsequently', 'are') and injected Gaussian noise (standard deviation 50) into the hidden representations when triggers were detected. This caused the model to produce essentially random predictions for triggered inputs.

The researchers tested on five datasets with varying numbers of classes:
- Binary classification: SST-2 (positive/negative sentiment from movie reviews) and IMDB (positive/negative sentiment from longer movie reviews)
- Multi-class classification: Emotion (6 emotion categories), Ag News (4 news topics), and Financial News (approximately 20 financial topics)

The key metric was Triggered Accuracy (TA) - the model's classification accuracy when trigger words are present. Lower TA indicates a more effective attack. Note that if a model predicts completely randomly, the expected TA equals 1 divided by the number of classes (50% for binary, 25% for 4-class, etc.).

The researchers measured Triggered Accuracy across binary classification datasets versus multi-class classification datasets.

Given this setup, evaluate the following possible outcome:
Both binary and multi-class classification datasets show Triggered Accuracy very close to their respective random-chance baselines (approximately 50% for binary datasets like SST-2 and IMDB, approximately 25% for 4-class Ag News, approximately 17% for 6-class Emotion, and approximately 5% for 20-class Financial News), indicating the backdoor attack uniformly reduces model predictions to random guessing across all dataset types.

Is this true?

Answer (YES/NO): NO